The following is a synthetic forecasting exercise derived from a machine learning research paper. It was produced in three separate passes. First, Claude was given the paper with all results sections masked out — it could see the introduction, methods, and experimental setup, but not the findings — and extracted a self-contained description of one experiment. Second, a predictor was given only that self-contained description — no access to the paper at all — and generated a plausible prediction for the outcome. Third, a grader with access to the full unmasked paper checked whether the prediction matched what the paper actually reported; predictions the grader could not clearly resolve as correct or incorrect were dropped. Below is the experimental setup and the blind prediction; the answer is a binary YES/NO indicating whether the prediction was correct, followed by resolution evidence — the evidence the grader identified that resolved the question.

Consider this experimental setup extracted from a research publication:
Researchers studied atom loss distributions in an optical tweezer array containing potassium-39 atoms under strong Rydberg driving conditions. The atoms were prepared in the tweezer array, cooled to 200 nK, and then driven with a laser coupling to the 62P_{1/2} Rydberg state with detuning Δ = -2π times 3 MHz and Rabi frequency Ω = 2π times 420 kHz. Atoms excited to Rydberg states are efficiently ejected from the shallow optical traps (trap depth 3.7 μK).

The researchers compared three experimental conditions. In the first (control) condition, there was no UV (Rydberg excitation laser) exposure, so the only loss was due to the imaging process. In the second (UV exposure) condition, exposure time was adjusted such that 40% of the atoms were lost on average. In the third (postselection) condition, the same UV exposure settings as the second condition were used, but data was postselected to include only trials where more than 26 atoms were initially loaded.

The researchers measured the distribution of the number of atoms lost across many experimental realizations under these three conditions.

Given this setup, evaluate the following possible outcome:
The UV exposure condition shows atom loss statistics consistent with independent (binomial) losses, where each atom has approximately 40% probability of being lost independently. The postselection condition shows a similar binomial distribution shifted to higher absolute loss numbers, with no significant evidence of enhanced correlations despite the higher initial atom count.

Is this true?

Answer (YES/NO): NO